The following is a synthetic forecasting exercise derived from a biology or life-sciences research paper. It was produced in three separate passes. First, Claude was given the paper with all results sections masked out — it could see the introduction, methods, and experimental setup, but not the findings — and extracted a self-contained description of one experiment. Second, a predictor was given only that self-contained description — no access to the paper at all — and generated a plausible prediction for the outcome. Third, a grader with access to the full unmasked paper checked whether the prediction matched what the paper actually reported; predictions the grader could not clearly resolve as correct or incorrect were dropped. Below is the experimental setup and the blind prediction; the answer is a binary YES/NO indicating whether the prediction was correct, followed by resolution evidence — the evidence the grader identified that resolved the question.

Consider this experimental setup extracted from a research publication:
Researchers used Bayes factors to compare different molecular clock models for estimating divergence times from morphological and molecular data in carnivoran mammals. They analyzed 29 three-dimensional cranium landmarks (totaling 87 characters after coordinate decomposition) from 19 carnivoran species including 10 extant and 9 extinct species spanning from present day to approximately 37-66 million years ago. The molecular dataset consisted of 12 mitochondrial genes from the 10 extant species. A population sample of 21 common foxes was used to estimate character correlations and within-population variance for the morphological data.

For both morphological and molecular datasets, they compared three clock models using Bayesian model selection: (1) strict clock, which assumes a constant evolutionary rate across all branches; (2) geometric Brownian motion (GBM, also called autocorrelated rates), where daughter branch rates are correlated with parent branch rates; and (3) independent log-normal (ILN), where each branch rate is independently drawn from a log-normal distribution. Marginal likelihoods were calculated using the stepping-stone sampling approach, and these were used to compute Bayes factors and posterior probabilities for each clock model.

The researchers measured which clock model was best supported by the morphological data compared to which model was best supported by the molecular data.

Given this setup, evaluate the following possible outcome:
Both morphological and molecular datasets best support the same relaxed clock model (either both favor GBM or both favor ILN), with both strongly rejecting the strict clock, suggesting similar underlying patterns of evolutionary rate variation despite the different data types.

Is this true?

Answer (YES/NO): NO